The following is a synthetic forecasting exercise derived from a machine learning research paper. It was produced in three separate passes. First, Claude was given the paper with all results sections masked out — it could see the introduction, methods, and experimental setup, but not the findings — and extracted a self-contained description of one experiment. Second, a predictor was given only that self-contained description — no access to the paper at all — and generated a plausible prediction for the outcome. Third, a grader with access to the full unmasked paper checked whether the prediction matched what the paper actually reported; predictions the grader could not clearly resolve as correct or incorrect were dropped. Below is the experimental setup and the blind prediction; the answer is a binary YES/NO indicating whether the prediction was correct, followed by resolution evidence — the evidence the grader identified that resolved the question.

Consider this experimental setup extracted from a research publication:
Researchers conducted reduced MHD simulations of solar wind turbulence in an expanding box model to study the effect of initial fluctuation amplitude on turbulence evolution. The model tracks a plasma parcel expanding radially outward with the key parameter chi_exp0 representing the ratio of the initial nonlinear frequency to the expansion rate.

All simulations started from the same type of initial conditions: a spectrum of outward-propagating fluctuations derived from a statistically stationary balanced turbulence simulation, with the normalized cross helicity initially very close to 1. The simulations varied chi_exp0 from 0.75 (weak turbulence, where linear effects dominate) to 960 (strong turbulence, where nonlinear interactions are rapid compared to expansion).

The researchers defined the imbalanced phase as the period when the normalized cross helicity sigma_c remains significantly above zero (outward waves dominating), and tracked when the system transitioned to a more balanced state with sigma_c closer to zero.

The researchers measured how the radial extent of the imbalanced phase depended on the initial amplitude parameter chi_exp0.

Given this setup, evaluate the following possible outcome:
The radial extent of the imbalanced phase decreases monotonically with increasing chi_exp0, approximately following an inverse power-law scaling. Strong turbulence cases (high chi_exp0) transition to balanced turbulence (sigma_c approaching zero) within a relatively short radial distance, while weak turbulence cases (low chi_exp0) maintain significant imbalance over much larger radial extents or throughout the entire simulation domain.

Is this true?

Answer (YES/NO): NO